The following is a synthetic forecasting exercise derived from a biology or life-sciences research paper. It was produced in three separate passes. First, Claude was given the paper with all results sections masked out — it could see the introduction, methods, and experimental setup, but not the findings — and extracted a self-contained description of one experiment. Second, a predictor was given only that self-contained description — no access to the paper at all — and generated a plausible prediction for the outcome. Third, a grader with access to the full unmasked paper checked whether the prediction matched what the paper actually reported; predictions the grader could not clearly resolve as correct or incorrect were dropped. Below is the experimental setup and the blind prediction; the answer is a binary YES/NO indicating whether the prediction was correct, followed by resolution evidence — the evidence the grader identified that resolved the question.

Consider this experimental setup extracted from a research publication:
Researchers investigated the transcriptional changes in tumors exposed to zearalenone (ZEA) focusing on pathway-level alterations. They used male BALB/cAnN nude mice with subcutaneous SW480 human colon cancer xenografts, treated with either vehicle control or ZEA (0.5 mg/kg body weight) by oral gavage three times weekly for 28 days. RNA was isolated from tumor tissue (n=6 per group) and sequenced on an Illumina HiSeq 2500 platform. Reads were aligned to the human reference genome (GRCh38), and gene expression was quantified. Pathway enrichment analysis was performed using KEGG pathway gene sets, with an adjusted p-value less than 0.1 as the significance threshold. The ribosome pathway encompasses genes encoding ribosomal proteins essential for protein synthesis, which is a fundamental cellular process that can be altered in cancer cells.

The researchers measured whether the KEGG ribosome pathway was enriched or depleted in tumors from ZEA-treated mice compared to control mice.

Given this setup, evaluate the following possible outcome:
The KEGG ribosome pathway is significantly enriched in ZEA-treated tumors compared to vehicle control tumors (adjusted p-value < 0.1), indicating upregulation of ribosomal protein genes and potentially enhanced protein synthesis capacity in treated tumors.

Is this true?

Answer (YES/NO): NO